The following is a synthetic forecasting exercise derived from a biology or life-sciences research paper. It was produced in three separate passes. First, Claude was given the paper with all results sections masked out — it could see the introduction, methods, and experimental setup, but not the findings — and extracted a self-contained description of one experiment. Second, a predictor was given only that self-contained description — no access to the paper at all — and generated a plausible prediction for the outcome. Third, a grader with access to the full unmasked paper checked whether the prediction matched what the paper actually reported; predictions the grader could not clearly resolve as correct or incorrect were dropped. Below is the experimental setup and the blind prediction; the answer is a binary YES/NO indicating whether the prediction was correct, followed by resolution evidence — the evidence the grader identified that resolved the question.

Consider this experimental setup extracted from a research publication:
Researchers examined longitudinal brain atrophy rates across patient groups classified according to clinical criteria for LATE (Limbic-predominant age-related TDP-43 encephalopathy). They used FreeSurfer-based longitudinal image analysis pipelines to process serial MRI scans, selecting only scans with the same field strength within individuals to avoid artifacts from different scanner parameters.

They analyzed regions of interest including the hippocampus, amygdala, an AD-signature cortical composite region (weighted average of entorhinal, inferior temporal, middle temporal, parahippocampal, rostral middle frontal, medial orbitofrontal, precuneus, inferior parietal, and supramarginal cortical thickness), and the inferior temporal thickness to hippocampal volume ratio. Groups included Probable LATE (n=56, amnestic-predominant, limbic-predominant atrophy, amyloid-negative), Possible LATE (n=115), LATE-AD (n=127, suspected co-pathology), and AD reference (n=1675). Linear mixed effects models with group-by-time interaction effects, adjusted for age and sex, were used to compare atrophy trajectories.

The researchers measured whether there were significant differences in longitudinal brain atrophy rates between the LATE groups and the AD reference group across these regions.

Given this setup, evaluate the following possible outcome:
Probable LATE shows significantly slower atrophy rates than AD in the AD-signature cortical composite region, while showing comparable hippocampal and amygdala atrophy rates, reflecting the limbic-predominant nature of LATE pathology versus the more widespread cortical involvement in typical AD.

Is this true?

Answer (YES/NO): NO